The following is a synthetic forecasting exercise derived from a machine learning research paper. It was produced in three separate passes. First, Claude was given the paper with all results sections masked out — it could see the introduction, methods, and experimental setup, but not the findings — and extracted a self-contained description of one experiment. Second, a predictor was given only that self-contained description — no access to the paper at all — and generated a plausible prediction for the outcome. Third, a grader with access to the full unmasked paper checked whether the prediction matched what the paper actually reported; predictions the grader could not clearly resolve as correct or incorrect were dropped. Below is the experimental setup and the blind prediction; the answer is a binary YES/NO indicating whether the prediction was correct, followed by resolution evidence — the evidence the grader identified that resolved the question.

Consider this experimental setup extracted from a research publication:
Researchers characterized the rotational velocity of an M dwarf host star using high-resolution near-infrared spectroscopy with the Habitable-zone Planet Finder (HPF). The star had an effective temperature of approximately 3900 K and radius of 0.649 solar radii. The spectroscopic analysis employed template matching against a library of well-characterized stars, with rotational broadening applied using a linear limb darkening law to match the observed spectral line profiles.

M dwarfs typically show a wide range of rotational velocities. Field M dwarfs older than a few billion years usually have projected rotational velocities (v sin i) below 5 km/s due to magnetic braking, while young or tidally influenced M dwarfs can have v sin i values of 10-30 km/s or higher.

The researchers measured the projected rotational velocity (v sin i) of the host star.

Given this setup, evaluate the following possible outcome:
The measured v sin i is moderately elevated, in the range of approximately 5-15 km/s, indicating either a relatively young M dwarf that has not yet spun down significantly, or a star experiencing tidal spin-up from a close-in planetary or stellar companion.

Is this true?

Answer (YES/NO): NO